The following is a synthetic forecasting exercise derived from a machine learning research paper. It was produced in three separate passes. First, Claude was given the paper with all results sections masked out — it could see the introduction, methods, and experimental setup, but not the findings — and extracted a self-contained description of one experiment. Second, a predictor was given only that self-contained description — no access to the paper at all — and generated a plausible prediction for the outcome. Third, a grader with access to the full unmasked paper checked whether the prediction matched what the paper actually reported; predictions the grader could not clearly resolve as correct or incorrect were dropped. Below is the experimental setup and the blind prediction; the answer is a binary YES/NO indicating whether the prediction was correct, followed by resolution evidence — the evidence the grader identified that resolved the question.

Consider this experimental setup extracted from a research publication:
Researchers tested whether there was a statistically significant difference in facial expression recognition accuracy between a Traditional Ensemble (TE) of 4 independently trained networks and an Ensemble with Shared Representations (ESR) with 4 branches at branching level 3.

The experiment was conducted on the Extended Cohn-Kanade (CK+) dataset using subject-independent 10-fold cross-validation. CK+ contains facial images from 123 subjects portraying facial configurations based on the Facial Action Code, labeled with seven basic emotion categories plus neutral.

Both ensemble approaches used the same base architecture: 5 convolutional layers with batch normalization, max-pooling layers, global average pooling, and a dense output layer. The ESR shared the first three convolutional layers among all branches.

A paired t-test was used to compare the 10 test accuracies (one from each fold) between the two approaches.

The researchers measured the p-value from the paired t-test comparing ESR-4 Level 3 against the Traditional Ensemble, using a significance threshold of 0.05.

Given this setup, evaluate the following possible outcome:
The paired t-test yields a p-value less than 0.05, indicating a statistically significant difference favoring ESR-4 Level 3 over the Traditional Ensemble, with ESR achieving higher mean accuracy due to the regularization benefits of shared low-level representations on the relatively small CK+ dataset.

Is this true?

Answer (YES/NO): NO